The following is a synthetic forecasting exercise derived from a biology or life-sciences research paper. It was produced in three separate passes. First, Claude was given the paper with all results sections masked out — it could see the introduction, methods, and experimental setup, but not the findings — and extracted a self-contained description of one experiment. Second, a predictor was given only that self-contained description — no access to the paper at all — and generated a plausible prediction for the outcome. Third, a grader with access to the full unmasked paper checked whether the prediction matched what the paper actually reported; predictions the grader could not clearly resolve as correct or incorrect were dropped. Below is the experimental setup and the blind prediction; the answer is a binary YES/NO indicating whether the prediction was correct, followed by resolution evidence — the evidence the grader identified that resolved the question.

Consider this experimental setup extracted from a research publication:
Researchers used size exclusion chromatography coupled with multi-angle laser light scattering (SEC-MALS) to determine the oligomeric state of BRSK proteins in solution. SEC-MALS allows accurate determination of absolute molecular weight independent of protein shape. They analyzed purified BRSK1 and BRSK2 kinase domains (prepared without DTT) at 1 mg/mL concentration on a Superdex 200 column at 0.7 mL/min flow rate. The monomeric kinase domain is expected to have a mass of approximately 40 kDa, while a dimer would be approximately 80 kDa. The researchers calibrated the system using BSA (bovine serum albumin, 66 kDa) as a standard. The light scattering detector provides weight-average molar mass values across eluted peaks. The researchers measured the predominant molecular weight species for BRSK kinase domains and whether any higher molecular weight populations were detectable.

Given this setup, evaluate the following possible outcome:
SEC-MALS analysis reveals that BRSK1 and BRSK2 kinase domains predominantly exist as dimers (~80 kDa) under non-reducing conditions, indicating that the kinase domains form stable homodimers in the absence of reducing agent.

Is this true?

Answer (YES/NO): NO